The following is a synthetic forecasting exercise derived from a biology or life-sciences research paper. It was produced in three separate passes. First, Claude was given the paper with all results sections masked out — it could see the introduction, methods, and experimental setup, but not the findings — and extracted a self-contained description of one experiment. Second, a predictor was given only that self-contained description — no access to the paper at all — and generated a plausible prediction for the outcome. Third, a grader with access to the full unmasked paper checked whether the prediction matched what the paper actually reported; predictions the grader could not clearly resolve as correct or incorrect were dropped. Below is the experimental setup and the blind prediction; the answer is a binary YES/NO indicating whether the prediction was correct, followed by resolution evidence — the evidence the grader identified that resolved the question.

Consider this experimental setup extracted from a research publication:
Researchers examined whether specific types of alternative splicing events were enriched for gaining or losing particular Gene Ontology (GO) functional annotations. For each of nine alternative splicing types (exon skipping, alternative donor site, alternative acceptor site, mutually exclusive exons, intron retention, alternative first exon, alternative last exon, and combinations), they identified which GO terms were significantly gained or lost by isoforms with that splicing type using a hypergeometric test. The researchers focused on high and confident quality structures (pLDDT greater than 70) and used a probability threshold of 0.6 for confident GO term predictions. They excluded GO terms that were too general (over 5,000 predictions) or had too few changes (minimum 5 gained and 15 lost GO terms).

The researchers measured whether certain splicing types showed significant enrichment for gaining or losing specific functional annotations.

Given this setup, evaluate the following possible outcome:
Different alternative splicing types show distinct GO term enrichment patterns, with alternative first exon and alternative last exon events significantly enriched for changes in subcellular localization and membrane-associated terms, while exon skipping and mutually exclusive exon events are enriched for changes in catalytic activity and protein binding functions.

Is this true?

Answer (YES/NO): NO